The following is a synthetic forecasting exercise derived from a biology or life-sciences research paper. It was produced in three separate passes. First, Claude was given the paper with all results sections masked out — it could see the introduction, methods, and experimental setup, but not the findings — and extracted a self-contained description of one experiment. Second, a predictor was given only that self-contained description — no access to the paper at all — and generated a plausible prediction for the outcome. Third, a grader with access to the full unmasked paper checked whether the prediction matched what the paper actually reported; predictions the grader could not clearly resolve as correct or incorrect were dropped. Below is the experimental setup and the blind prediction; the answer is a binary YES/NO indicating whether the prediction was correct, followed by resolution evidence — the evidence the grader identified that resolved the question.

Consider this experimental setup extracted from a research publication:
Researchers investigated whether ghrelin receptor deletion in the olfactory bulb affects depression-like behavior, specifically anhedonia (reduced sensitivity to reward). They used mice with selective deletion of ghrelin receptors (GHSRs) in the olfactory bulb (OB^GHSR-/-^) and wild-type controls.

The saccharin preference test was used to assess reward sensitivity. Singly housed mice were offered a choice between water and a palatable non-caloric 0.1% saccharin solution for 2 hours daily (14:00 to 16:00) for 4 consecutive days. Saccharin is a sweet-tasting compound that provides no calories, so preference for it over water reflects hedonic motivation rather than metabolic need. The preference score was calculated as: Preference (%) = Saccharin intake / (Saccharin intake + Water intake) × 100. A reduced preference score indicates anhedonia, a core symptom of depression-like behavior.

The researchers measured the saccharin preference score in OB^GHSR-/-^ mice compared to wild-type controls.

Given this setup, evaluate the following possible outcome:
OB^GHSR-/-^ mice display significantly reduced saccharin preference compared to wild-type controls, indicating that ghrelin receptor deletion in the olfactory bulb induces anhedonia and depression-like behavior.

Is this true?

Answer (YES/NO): YES